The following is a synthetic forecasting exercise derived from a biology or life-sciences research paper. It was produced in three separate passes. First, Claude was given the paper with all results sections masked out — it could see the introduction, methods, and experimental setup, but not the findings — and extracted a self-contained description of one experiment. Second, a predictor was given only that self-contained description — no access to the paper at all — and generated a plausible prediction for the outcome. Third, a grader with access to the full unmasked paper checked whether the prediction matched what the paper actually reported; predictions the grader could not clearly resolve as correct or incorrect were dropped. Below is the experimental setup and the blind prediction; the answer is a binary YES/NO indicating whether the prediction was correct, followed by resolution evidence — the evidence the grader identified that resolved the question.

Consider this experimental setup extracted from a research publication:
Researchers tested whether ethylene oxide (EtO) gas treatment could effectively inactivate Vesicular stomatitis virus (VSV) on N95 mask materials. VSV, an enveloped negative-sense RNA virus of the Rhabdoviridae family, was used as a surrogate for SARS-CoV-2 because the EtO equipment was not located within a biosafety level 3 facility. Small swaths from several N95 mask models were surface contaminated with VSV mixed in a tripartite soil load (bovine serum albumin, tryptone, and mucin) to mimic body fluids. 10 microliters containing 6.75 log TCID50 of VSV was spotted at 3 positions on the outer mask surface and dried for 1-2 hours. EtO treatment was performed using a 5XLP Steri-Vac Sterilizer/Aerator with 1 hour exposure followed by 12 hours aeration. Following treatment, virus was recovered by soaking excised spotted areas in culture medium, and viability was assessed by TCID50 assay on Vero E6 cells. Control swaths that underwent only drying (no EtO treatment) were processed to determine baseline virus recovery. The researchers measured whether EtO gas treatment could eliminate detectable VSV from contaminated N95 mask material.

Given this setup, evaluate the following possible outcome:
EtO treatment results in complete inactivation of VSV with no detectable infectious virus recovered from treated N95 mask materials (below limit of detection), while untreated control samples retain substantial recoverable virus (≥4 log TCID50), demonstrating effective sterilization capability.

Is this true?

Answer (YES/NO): YES